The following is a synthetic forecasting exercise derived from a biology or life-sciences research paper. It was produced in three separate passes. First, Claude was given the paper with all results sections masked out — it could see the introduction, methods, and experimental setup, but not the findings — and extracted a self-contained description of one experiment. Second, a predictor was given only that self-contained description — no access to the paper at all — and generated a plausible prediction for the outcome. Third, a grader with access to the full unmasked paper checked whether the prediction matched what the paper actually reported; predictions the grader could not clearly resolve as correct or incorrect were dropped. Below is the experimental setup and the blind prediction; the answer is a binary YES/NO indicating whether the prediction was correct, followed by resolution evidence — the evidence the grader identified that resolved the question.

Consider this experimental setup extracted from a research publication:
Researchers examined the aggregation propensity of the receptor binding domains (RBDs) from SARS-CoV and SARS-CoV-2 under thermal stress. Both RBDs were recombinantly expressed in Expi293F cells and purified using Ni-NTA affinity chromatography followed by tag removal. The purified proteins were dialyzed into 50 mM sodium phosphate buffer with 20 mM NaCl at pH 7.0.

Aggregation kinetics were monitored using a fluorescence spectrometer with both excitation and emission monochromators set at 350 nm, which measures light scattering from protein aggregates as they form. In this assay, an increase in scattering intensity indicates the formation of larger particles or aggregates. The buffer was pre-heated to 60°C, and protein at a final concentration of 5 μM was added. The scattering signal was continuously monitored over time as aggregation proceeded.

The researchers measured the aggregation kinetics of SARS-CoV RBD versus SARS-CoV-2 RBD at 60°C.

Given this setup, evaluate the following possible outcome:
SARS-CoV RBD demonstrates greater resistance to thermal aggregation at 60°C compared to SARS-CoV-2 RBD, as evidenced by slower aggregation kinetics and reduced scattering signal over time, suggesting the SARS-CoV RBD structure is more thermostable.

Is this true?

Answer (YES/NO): YES